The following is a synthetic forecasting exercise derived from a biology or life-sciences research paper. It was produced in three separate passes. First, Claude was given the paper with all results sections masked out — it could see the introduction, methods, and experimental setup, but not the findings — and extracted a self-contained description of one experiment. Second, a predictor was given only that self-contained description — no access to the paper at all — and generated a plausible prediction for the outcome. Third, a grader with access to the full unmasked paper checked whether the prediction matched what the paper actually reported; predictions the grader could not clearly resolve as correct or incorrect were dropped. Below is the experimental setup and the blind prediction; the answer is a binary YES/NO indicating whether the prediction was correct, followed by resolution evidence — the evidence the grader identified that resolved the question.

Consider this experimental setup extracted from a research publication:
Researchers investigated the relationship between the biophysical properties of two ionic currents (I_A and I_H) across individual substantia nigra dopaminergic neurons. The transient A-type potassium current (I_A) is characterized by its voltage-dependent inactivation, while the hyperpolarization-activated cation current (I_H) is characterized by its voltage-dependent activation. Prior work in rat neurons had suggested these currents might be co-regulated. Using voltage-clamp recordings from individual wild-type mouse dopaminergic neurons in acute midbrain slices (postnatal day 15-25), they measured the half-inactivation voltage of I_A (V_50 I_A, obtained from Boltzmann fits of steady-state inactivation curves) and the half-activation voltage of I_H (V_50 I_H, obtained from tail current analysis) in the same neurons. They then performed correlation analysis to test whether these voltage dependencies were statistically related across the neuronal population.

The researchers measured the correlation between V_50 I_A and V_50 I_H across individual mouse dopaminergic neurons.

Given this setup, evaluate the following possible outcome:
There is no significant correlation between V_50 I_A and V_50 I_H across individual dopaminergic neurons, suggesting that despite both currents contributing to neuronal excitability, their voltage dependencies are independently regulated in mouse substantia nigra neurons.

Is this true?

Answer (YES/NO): NO